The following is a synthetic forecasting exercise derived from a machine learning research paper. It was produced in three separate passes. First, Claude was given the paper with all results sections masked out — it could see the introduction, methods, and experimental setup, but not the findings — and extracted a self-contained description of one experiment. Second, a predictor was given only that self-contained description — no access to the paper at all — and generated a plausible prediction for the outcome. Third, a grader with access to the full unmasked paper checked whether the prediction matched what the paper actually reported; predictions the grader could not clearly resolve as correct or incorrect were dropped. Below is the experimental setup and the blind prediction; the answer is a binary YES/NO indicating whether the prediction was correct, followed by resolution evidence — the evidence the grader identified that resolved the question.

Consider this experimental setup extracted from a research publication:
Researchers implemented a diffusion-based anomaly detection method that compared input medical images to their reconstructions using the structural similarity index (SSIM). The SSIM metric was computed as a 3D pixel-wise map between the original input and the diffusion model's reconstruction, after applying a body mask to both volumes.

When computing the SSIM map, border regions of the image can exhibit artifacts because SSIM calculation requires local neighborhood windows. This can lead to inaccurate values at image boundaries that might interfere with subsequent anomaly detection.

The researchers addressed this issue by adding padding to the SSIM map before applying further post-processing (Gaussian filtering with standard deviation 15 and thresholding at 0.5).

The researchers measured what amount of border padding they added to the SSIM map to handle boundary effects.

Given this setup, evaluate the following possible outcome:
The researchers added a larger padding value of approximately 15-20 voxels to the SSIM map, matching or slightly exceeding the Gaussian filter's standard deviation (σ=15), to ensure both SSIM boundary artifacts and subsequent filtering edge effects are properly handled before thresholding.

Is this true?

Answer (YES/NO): NO